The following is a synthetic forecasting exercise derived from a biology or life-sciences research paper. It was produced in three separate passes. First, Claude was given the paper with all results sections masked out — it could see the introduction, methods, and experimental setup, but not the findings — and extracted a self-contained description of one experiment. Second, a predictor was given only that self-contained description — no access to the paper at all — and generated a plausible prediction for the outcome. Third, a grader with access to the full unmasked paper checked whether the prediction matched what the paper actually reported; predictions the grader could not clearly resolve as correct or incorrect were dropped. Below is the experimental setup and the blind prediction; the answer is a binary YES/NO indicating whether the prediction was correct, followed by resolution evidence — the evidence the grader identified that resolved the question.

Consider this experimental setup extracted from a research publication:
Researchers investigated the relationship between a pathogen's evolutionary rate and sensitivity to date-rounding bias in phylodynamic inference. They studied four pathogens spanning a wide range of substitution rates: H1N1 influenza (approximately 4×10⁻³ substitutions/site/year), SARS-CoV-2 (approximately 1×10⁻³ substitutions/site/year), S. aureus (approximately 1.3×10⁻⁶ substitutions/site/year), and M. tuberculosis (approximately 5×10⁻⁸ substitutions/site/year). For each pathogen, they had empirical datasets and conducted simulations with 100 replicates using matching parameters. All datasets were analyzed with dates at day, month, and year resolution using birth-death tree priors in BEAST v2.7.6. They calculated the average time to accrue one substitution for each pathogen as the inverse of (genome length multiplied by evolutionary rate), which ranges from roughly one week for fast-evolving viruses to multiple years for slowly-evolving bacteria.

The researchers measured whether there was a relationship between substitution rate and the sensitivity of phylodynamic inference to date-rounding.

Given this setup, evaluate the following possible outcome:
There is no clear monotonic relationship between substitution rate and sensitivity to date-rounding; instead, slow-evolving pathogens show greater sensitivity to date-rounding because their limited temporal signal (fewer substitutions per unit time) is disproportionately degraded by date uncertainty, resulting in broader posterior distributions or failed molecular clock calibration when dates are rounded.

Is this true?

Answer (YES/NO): NO